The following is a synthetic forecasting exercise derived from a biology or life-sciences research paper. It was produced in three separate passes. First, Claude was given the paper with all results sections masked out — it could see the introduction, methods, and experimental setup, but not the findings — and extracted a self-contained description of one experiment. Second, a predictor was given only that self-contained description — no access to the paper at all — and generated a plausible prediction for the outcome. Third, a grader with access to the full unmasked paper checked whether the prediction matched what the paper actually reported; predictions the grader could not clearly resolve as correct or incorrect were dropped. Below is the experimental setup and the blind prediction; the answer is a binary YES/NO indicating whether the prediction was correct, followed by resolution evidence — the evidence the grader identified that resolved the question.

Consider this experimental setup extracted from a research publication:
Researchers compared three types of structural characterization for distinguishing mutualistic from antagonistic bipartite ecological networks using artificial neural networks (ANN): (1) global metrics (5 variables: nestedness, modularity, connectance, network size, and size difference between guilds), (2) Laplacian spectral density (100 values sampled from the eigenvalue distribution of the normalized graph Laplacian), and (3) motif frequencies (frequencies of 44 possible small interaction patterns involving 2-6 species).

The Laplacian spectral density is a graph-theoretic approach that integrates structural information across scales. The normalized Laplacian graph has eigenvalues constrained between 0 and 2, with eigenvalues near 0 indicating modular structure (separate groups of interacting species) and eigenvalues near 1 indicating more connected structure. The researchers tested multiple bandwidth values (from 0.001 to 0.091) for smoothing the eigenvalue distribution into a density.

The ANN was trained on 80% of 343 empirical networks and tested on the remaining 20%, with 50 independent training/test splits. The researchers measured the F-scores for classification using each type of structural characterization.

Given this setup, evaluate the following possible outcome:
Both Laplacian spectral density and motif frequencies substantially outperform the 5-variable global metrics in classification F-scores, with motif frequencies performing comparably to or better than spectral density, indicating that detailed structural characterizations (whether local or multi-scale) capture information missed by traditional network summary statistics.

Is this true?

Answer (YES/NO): NO